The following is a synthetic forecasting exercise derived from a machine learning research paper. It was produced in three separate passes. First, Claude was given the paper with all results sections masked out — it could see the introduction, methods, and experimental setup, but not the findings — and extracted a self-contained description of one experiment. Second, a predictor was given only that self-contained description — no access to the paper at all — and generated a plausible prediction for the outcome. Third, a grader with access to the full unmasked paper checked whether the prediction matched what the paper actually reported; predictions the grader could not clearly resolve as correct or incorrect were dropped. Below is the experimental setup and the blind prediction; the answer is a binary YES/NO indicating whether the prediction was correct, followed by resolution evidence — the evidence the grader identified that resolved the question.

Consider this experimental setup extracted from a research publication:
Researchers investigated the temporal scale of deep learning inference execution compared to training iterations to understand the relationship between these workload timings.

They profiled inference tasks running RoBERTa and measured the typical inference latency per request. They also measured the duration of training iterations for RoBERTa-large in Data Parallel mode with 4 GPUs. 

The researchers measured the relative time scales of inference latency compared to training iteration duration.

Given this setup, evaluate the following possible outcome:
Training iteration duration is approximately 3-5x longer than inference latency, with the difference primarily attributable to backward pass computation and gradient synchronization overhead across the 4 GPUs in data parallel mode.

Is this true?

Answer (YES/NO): NO